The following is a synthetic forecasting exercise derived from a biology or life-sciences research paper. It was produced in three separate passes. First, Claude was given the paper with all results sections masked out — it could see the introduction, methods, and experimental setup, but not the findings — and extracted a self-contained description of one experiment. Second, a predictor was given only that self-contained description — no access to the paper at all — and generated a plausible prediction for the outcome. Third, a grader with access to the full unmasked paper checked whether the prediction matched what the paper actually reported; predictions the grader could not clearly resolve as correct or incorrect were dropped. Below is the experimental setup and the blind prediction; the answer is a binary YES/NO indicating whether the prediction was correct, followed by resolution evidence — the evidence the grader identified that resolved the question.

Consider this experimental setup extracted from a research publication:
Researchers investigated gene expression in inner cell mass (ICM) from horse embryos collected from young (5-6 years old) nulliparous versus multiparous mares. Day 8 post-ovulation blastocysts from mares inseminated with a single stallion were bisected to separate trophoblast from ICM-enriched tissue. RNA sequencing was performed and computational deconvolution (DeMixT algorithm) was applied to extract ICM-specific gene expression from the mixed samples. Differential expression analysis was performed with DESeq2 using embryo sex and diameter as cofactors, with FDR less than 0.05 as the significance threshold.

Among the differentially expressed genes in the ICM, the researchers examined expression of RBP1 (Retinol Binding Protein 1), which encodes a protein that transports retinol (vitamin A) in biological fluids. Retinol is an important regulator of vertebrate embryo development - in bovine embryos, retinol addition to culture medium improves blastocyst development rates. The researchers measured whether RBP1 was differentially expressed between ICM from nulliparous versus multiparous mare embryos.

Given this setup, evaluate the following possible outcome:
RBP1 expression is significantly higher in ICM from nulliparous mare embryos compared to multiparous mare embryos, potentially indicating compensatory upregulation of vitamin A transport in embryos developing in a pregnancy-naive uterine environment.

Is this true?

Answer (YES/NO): YES